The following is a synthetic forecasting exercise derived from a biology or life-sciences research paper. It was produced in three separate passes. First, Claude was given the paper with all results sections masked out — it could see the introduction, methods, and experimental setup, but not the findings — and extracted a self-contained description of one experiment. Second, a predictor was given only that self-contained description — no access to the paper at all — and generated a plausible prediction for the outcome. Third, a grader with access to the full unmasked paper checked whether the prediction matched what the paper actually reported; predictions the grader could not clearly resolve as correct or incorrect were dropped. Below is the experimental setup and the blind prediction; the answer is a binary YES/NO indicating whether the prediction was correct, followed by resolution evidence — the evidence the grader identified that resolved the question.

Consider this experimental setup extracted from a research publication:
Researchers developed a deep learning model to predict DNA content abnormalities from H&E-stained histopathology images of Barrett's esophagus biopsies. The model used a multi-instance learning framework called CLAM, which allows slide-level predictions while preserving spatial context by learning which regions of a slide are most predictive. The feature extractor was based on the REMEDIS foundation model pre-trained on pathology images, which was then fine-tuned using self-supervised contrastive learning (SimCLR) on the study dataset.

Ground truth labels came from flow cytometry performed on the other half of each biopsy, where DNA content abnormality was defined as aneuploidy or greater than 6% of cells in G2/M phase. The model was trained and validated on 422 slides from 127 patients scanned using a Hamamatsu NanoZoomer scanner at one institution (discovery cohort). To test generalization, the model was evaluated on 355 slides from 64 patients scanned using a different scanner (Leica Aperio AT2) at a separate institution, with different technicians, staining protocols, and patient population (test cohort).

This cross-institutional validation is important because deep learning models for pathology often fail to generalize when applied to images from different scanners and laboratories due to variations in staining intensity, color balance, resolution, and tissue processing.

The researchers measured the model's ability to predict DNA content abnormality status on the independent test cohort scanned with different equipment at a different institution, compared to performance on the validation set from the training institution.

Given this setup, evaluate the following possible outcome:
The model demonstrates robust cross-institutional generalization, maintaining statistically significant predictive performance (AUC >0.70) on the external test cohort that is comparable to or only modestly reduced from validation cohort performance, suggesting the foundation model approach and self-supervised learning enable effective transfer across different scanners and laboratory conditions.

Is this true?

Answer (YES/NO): NO